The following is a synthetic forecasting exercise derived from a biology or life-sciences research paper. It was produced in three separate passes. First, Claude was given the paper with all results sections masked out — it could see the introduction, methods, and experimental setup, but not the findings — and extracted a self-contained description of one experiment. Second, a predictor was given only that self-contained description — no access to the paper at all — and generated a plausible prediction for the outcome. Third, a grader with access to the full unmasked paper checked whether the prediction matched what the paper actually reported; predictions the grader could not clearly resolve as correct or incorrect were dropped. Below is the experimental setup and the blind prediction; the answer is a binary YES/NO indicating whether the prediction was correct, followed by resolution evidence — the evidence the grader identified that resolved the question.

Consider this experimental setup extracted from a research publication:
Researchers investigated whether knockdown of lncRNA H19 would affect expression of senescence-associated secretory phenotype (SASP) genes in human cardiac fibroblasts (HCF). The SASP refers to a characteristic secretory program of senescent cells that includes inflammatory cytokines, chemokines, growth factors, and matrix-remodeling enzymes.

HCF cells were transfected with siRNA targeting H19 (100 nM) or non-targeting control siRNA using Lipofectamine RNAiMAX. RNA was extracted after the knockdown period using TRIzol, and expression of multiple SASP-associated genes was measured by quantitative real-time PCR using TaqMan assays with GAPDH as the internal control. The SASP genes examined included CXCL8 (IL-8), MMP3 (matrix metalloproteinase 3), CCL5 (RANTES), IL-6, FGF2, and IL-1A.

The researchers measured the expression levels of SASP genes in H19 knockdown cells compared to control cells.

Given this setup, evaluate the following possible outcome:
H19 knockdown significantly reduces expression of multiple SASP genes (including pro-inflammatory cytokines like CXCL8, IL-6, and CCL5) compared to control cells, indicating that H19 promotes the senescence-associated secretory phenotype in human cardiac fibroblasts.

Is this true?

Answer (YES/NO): NO